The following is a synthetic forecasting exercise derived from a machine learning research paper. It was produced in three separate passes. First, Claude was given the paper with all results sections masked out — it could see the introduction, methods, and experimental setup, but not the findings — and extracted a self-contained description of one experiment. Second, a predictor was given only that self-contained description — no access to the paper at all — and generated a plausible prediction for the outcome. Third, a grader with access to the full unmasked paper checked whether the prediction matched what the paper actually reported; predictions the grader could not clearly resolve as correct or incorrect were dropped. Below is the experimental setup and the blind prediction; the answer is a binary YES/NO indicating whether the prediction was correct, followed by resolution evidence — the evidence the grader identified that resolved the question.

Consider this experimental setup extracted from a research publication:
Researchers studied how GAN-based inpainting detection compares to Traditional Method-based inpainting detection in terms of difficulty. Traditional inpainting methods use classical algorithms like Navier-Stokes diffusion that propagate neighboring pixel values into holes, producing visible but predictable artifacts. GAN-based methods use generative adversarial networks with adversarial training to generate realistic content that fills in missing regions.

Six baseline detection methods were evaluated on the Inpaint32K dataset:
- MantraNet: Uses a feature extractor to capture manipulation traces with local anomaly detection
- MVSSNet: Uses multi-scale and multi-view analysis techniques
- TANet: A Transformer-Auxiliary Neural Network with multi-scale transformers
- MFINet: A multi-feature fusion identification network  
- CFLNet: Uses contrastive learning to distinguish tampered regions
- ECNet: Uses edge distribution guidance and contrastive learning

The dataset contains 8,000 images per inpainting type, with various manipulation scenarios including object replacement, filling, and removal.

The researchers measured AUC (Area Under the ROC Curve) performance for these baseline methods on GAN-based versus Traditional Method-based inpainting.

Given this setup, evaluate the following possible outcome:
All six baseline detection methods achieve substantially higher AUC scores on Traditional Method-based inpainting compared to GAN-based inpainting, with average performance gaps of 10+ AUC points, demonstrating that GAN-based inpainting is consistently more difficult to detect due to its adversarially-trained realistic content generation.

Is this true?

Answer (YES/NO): NO